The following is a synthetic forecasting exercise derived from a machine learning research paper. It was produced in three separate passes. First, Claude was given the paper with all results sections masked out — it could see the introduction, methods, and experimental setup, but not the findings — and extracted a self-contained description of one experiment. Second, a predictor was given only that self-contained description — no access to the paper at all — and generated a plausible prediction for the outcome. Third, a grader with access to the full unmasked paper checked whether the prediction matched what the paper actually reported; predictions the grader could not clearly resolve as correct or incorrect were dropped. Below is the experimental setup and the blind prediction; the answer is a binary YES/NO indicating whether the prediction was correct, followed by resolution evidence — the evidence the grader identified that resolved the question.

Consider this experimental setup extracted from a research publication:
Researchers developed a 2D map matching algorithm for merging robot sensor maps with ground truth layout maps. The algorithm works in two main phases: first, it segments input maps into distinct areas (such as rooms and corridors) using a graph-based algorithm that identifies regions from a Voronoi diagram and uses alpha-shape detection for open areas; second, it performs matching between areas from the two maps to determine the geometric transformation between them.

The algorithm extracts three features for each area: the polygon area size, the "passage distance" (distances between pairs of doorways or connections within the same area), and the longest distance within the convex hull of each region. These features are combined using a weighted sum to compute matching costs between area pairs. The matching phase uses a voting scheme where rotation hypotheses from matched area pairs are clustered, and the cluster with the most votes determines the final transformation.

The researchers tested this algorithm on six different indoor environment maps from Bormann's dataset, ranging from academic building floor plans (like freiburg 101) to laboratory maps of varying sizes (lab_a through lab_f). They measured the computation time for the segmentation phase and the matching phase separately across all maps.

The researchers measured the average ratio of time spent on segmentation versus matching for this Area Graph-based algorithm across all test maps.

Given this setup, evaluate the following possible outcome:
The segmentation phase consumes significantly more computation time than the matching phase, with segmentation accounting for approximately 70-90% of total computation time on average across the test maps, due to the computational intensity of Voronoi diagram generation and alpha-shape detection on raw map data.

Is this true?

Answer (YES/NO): NO